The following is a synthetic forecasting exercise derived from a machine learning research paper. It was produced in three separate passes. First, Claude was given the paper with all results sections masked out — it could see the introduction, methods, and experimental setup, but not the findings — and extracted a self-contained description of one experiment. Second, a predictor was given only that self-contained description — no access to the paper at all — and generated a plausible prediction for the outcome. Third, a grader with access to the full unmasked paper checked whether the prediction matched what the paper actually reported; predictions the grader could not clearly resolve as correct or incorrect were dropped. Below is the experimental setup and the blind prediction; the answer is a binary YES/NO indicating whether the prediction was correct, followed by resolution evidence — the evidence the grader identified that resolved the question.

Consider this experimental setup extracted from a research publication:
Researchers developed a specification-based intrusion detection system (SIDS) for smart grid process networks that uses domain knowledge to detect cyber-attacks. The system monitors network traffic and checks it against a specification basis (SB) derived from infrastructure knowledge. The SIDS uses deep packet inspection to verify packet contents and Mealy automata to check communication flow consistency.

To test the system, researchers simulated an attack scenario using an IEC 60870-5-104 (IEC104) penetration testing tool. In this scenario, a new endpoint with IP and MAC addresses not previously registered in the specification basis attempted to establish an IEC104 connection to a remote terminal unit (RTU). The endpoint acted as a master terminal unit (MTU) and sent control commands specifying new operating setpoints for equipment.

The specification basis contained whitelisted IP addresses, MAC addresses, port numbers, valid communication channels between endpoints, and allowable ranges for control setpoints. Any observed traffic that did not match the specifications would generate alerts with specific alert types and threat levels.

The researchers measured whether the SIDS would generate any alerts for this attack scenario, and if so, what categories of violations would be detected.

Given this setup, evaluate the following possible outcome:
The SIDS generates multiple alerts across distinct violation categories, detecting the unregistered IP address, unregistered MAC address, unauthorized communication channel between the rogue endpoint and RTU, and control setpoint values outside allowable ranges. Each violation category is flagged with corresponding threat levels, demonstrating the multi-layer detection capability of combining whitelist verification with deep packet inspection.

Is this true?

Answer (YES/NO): NO